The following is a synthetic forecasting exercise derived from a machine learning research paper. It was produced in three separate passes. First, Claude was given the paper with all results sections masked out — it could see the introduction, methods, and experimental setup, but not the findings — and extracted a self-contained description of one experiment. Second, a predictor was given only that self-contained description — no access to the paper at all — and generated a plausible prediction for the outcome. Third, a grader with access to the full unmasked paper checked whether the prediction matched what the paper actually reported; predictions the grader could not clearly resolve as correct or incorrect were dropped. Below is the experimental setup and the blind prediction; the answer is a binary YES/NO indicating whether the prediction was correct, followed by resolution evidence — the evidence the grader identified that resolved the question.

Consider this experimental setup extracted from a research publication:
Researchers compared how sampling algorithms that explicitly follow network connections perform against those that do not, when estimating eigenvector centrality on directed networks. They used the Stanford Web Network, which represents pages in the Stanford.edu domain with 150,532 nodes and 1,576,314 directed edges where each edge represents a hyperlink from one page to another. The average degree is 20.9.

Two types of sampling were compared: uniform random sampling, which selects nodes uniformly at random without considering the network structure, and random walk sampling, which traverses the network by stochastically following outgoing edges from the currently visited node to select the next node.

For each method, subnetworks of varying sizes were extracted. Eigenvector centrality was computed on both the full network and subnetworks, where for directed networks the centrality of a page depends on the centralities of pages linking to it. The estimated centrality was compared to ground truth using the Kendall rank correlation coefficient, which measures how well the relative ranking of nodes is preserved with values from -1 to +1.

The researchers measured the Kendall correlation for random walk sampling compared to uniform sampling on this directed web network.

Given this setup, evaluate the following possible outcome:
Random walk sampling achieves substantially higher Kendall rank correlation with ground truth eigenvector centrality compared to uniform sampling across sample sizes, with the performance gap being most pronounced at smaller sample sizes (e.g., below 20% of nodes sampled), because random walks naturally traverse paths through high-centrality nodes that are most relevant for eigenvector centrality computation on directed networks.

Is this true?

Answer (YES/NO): NO